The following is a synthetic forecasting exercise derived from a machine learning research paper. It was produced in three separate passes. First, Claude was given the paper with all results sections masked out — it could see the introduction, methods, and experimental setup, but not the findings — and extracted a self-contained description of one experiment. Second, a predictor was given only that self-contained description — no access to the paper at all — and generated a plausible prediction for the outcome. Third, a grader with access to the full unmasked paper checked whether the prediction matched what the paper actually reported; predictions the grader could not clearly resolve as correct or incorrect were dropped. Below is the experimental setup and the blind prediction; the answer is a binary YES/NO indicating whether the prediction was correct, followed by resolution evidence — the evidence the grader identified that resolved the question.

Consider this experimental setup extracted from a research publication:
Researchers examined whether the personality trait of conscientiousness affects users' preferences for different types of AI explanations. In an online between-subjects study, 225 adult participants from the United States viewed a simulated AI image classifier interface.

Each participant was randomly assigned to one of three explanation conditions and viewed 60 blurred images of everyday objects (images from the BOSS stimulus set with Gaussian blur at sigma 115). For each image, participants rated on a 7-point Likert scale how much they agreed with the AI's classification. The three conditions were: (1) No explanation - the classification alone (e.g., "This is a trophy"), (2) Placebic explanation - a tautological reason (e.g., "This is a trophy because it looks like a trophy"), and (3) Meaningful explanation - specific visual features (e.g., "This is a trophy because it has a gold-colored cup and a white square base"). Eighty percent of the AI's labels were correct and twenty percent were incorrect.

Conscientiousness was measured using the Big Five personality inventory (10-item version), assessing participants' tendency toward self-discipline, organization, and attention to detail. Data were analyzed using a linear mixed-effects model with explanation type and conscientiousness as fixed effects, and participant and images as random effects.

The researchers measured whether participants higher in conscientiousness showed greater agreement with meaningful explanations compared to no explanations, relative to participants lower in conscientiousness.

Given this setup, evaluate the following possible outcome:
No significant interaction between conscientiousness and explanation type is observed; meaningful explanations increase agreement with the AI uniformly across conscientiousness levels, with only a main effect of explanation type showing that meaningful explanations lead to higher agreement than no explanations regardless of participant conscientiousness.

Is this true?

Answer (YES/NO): NO